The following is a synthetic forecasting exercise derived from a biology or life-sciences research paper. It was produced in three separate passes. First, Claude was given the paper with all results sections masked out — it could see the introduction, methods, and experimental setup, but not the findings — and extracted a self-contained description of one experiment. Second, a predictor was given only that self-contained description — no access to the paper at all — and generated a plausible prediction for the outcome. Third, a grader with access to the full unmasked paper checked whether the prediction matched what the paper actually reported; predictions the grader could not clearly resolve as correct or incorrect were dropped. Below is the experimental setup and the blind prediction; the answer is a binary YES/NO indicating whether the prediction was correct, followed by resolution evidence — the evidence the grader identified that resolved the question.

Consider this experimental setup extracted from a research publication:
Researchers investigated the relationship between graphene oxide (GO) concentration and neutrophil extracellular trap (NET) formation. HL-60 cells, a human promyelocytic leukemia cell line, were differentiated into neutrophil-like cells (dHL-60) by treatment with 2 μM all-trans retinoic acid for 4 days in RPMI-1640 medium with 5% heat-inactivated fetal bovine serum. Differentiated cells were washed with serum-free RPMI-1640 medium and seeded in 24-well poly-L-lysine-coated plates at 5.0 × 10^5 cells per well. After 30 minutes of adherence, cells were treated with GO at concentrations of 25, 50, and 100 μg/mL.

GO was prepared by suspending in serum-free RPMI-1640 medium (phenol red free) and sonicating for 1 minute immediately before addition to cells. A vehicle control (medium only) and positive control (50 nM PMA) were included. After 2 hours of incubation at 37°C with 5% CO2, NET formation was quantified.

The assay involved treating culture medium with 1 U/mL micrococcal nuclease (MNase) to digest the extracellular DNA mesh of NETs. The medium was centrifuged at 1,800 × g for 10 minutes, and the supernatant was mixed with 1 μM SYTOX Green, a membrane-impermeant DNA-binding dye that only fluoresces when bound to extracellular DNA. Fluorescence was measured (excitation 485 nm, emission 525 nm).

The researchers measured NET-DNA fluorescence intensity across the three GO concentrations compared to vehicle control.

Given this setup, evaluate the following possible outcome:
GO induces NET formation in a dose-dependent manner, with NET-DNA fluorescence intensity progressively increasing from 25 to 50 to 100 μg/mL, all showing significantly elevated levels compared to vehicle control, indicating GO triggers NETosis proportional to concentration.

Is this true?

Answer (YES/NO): NO